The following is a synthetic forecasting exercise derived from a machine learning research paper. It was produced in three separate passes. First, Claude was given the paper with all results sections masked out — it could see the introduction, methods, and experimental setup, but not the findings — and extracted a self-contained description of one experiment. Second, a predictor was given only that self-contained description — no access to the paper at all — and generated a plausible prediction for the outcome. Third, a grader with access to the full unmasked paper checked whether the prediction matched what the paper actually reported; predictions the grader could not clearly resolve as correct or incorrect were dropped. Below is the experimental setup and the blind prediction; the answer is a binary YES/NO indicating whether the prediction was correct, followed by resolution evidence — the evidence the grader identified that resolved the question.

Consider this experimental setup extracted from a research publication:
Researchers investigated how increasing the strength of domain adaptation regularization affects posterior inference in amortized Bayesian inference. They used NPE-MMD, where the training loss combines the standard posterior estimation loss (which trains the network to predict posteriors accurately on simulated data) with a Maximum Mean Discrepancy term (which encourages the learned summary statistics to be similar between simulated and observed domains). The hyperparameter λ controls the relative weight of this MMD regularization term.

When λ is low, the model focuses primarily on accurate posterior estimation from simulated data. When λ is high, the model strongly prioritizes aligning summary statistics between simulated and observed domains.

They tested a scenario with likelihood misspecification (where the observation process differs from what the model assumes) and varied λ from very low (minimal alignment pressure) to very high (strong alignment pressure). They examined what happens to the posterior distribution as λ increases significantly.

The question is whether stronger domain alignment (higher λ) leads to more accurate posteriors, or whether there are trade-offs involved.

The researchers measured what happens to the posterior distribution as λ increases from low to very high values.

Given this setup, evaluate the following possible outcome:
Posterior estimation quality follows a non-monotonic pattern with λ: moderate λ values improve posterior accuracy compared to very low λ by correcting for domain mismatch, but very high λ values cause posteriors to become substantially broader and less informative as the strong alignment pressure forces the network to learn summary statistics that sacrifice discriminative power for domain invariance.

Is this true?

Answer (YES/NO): YES